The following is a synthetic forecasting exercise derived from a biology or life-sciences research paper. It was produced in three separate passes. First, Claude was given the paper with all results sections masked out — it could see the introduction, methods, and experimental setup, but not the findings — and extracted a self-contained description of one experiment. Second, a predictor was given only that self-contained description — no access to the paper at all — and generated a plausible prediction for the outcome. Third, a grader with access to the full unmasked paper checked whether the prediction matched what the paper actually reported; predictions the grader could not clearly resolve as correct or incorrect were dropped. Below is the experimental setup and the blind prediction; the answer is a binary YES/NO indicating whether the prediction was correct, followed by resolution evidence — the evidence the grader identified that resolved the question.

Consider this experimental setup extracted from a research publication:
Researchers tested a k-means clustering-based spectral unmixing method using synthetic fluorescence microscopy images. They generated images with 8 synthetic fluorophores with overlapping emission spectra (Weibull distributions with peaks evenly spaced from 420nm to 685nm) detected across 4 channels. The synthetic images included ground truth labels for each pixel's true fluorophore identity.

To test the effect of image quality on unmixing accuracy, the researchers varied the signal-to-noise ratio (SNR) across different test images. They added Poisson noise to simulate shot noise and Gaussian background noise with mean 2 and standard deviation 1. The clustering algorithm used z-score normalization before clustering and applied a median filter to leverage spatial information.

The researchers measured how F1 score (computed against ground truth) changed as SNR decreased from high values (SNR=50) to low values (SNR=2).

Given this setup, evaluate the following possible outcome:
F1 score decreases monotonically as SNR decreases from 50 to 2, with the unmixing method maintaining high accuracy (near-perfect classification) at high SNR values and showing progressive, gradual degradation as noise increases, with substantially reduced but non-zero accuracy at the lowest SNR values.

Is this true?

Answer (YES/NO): NO